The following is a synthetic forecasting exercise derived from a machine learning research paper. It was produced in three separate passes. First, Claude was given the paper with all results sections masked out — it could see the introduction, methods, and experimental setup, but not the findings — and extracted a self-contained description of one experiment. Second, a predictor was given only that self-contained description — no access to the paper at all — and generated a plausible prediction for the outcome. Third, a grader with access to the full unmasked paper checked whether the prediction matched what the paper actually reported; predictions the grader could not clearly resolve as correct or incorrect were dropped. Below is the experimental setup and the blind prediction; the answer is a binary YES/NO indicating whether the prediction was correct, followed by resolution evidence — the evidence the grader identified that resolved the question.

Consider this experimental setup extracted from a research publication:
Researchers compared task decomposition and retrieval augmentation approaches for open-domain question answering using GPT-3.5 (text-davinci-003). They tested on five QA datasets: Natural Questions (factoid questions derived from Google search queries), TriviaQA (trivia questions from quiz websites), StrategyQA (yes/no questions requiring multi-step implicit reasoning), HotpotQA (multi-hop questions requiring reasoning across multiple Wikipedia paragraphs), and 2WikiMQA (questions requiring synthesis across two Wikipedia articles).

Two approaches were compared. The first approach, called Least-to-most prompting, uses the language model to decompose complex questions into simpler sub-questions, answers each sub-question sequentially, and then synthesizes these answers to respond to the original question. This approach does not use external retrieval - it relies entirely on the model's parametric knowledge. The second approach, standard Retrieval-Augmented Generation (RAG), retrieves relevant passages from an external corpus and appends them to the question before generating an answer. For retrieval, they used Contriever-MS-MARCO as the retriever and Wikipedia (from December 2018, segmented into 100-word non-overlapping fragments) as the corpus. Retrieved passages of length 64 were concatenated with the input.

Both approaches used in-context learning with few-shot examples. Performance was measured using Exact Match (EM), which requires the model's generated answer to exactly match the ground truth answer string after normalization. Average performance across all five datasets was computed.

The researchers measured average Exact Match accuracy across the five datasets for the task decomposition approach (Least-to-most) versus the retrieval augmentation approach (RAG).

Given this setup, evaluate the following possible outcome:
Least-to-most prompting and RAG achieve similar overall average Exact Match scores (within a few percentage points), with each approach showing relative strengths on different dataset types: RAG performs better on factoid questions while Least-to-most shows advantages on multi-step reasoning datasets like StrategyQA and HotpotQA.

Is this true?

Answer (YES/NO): NO